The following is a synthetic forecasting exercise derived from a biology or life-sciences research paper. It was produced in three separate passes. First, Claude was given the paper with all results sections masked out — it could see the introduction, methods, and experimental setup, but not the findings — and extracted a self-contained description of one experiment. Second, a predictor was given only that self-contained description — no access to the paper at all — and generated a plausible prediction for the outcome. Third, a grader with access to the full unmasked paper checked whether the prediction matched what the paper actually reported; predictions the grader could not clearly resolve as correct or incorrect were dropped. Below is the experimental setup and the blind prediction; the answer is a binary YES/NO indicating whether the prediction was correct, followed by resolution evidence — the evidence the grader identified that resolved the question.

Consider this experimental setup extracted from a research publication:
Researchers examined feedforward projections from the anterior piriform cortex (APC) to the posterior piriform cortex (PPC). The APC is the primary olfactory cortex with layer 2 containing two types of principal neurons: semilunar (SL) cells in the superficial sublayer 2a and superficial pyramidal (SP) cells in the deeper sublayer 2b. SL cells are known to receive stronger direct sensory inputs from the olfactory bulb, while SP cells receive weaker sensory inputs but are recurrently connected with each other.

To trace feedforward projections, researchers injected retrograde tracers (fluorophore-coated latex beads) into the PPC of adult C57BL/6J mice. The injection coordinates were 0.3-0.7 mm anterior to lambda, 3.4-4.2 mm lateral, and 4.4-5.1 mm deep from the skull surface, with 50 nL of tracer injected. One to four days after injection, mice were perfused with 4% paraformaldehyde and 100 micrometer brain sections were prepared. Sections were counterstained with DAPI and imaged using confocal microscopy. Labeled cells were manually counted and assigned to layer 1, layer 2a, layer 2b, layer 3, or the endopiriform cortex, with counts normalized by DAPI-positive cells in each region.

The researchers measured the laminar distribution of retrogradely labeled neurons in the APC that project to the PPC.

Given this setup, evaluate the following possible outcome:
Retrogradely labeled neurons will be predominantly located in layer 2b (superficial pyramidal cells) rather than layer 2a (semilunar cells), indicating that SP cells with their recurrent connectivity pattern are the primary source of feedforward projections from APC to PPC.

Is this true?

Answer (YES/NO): YES